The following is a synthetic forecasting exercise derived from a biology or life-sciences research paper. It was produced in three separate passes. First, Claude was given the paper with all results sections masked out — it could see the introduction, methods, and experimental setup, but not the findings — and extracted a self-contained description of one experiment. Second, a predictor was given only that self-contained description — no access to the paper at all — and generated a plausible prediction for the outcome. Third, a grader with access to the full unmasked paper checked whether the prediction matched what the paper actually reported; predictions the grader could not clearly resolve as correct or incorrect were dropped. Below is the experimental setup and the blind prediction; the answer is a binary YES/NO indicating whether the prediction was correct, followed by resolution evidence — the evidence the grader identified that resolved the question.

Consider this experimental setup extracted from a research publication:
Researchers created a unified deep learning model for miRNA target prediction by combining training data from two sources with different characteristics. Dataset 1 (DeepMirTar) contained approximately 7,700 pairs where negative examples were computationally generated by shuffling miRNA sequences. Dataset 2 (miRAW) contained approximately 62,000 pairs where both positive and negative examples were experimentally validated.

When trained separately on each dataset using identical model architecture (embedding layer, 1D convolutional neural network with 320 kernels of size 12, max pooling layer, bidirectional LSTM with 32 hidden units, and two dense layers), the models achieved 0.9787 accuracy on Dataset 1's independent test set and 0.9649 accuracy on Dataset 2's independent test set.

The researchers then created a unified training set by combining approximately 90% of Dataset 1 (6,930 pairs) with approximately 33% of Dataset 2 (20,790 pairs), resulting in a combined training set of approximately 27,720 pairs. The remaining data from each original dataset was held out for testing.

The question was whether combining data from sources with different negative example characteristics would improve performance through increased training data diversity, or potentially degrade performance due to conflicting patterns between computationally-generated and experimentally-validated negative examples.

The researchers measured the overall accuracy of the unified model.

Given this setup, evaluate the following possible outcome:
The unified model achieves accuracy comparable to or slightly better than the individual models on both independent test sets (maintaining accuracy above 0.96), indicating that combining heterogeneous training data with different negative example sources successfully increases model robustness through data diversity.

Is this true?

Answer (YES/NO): NO